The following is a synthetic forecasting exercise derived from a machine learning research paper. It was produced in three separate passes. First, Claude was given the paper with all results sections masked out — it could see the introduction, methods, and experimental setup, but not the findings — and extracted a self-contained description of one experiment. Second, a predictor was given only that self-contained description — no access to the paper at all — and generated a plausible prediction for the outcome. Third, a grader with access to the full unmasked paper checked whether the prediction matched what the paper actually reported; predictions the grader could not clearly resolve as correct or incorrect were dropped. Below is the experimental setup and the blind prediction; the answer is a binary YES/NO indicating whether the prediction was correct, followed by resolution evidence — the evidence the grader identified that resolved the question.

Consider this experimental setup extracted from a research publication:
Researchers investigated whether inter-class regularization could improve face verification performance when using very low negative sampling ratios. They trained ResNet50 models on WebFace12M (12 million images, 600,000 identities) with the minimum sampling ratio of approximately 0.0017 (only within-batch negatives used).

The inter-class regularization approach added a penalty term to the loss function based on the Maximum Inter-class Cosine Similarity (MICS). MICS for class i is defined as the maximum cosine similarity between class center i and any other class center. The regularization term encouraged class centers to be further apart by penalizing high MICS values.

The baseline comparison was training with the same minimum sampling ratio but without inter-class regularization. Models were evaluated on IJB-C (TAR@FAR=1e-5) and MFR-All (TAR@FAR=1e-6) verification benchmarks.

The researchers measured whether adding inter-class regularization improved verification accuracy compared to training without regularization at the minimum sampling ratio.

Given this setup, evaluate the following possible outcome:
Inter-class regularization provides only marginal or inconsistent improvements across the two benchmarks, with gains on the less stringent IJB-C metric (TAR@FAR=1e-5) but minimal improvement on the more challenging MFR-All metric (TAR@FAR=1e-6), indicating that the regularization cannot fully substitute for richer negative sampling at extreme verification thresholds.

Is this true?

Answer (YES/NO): NO